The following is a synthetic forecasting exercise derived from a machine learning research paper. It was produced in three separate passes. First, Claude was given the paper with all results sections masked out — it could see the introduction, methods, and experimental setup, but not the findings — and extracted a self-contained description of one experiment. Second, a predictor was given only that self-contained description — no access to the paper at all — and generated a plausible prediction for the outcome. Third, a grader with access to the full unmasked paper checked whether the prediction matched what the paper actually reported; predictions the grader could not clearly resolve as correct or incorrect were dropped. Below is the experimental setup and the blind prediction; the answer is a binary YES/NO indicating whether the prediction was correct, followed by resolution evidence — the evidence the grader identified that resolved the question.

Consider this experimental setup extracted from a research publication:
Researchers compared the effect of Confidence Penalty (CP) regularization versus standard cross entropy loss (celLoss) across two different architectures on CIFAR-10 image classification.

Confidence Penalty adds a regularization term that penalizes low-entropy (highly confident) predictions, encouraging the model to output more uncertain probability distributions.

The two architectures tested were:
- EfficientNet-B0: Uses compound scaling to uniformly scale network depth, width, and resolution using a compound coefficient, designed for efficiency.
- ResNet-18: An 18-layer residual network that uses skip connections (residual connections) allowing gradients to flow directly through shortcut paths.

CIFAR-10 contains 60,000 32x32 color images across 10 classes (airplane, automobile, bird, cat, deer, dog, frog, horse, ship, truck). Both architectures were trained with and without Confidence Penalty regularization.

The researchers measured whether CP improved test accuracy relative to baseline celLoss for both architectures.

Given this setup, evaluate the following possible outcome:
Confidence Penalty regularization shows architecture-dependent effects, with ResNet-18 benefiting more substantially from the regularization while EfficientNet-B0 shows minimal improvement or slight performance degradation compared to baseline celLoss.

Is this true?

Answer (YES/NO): NO